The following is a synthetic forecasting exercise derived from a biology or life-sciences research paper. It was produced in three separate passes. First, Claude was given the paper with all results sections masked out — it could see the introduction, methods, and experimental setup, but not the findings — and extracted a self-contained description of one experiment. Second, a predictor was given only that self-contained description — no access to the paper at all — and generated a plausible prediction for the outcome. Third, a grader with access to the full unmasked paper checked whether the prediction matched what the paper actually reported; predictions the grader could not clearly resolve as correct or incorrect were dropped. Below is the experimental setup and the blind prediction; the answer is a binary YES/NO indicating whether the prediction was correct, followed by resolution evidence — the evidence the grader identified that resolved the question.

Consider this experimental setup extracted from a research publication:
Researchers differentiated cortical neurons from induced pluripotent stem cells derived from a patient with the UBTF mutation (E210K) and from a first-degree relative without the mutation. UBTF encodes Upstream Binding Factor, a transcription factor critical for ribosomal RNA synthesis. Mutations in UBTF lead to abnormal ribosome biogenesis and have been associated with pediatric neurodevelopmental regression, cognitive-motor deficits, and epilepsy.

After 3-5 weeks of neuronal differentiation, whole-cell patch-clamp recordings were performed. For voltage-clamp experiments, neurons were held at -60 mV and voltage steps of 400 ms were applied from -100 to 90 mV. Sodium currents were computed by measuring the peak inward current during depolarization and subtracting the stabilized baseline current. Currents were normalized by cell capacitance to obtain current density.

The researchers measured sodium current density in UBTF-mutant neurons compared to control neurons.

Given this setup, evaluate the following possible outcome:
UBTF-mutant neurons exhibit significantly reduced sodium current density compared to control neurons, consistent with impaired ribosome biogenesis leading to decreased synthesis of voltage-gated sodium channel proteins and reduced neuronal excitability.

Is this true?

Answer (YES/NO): NO